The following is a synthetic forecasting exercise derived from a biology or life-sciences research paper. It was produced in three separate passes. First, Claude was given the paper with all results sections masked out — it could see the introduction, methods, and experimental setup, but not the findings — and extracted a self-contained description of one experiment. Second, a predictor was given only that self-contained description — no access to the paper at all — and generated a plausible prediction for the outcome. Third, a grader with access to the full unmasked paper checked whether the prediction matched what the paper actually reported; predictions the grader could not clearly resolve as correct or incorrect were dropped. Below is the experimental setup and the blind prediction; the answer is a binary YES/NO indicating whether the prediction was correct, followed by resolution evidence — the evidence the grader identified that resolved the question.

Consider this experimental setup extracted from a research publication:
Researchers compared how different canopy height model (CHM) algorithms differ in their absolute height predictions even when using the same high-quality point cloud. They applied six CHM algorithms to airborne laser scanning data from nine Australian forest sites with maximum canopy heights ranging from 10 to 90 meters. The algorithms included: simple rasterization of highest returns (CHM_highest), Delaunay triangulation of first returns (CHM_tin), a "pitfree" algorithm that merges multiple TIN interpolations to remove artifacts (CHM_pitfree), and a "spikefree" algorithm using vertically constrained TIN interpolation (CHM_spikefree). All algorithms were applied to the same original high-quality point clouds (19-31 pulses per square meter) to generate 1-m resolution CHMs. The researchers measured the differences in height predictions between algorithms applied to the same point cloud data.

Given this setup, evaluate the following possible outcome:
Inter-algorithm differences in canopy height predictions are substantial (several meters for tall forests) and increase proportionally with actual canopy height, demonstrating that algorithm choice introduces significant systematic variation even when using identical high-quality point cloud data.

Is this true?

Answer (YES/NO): NO